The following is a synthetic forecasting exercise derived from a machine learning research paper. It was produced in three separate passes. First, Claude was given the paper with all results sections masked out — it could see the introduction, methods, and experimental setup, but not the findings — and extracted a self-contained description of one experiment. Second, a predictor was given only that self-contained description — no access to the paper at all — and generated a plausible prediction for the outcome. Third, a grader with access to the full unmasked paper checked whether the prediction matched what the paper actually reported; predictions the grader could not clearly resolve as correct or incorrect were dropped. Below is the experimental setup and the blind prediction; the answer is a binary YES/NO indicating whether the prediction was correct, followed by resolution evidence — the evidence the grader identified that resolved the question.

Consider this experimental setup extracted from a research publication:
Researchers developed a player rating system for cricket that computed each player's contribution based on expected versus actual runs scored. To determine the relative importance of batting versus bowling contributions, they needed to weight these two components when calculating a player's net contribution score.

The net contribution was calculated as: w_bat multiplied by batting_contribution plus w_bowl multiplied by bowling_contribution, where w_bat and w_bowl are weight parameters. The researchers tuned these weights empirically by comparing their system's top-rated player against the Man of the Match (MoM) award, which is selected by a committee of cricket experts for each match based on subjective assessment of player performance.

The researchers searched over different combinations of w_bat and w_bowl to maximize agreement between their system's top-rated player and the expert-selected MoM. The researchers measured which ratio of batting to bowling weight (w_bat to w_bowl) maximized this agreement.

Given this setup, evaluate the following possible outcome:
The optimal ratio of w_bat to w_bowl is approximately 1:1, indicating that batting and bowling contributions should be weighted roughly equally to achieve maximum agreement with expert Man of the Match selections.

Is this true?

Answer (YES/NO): NO